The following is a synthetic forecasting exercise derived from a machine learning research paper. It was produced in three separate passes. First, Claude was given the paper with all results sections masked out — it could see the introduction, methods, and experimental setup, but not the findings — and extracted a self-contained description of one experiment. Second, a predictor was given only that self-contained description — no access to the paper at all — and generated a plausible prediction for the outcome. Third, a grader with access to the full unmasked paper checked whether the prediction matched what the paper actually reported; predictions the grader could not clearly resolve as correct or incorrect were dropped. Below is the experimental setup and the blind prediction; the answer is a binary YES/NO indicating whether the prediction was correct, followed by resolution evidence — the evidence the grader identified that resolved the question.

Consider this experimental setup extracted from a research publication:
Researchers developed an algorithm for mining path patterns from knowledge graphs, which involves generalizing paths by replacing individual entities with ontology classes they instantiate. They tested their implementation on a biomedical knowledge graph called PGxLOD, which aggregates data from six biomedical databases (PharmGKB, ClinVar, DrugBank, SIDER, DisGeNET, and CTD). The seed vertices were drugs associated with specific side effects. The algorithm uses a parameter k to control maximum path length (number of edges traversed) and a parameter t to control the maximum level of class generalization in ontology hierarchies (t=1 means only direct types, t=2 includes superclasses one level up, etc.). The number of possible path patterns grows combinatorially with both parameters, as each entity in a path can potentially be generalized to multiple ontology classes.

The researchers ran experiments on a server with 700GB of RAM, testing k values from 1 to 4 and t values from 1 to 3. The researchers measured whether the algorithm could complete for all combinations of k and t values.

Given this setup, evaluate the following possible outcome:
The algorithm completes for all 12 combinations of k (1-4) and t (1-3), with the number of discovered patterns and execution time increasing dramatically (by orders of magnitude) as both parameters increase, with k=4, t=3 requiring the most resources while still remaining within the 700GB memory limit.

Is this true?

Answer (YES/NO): NO